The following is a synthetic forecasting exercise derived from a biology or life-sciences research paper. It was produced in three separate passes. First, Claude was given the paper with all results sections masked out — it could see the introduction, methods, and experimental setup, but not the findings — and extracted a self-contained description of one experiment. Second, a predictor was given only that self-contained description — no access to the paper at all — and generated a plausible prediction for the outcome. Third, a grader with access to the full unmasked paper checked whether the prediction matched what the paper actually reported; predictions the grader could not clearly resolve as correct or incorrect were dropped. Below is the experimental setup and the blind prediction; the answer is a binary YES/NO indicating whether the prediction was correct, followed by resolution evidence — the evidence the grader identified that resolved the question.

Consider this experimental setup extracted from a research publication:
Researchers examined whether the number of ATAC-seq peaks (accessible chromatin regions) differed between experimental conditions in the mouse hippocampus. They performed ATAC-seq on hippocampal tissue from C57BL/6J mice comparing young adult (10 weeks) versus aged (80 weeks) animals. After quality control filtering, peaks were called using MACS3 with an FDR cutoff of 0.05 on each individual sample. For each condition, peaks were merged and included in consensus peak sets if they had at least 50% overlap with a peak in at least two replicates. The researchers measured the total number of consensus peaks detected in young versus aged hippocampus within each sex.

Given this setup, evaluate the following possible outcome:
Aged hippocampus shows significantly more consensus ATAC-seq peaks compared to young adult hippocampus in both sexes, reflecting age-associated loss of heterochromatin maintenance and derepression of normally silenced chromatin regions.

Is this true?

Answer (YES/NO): NO